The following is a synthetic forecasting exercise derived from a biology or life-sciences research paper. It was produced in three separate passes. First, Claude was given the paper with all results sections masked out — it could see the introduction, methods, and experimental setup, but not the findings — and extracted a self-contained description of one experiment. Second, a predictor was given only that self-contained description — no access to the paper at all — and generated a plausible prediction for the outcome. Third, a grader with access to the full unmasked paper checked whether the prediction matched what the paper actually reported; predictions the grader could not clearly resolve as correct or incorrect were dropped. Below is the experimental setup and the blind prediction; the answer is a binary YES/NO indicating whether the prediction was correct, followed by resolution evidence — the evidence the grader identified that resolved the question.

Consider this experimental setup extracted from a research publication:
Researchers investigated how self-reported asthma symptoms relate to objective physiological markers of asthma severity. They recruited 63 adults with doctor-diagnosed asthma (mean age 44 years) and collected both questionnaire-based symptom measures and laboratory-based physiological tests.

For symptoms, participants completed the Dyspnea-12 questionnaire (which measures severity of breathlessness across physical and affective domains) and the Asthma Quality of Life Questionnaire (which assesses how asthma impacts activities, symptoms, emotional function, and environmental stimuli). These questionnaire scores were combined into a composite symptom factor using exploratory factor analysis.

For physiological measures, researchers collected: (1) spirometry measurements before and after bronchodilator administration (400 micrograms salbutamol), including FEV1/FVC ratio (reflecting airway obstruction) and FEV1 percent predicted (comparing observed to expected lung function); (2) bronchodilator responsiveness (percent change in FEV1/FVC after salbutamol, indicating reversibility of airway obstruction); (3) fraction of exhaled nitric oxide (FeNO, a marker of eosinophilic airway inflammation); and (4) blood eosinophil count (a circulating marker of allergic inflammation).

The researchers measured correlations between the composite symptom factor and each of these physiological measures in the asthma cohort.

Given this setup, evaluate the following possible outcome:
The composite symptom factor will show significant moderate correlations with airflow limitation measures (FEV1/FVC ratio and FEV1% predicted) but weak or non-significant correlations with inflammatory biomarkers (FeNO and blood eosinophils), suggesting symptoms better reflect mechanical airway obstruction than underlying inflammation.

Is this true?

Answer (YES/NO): NO